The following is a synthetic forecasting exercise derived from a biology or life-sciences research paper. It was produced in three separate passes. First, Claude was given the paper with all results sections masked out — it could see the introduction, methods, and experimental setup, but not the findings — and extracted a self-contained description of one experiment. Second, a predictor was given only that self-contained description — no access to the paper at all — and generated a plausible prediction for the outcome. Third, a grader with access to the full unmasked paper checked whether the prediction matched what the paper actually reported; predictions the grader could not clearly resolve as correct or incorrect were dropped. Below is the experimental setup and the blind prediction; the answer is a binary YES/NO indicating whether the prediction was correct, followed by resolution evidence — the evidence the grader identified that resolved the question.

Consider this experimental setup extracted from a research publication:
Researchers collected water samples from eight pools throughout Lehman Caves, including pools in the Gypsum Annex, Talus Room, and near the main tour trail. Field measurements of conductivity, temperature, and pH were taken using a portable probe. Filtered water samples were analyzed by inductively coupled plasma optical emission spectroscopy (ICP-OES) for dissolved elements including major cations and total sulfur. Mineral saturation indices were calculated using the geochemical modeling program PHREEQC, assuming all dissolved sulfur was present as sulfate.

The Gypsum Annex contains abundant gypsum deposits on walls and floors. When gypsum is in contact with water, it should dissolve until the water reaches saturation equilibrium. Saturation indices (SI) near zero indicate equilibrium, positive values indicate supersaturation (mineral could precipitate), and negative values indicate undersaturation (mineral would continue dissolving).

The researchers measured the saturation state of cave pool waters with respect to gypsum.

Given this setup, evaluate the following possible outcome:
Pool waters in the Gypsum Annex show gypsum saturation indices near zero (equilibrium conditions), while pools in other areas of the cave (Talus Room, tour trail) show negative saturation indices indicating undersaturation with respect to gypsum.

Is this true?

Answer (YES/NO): NO